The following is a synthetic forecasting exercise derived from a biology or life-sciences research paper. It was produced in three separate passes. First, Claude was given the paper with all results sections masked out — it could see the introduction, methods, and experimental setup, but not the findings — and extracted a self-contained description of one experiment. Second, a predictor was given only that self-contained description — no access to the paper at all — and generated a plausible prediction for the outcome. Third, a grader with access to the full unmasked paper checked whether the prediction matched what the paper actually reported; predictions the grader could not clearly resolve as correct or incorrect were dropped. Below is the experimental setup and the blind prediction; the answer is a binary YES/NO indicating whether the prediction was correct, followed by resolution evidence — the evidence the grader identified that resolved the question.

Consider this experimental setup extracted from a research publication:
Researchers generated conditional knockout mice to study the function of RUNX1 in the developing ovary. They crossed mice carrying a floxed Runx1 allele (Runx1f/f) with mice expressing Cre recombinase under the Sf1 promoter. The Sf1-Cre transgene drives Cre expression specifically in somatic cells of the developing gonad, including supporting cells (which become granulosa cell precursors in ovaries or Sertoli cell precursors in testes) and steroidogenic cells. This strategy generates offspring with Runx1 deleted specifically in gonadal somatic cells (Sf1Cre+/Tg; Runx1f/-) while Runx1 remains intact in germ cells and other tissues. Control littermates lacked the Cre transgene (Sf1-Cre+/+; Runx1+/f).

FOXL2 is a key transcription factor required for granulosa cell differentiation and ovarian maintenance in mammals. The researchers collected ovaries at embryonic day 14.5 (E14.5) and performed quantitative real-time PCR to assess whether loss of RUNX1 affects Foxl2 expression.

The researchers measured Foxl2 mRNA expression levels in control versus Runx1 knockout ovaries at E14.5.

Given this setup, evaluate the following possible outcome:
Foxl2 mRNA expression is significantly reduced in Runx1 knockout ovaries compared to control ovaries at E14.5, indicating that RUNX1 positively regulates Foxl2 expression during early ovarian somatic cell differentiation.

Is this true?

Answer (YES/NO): NO